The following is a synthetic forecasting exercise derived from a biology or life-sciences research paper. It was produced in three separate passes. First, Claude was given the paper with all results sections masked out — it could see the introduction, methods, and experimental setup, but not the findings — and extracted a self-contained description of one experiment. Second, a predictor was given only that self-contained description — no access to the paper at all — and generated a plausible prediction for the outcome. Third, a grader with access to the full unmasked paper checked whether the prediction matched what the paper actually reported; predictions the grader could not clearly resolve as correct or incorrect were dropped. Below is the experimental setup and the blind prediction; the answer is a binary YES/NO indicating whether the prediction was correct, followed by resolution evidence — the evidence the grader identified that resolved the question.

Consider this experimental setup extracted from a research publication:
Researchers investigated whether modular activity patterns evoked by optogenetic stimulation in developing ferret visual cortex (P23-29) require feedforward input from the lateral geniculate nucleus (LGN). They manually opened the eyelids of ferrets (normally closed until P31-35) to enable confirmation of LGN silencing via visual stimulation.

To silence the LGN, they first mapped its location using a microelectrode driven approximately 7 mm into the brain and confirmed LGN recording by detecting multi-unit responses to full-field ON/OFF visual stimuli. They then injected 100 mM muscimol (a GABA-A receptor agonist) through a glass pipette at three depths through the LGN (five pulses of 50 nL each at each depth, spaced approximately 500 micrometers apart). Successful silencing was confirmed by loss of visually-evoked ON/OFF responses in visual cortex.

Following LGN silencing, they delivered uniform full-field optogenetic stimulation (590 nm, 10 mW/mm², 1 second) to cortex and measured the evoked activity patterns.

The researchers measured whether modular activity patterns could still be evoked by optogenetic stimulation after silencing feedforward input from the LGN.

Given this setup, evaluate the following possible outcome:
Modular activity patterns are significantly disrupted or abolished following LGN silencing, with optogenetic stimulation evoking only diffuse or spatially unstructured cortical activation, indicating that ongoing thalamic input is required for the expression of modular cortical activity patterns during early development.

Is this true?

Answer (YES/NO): NO